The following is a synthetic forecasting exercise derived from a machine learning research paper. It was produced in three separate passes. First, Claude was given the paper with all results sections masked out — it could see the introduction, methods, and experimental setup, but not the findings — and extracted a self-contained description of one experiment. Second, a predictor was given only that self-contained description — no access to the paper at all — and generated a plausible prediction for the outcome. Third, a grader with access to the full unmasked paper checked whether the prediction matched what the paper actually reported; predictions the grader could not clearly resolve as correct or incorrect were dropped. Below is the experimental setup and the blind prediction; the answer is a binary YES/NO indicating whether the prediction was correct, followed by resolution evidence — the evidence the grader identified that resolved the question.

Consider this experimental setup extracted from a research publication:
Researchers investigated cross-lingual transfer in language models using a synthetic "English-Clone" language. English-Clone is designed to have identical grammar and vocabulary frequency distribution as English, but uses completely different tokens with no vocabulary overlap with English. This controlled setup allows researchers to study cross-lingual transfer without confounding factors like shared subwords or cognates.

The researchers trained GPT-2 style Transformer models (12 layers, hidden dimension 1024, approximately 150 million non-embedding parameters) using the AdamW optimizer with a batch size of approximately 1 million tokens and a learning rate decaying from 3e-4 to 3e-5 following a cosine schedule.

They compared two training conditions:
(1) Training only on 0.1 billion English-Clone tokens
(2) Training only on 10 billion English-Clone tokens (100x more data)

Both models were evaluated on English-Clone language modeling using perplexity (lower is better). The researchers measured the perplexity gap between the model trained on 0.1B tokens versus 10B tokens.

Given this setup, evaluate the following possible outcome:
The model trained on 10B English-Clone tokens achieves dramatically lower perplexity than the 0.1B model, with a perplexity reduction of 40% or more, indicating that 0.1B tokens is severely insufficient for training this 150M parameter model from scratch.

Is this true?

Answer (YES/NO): YES